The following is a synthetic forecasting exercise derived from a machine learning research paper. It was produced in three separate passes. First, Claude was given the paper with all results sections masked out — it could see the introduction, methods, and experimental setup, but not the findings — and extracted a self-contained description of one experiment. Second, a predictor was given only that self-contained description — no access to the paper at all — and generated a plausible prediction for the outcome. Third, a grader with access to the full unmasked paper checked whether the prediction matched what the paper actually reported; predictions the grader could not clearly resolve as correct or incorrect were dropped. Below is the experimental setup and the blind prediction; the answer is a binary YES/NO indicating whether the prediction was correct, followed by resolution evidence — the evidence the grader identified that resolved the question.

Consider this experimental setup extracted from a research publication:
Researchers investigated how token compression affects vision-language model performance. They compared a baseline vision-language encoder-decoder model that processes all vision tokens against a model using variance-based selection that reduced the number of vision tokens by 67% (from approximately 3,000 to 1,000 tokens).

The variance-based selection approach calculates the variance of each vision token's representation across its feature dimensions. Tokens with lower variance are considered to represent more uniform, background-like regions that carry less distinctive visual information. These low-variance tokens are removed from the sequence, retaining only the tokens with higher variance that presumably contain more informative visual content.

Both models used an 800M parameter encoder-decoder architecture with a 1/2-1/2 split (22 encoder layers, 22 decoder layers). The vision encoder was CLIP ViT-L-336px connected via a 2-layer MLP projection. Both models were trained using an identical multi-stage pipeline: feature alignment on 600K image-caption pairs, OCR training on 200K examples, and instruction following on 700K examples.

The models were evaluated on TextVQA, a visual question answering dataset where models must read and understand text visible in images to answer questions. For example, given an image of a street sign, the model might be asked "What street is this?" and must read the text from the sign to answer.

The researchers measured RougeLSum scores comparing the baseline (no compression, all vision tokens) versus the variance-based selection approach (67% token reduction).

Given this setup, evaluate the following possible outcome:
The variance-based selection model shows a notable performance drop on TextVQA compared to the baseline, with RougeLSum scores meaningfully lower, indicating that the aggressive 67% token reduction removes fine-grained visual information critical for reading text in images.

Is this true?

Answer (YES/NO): NO